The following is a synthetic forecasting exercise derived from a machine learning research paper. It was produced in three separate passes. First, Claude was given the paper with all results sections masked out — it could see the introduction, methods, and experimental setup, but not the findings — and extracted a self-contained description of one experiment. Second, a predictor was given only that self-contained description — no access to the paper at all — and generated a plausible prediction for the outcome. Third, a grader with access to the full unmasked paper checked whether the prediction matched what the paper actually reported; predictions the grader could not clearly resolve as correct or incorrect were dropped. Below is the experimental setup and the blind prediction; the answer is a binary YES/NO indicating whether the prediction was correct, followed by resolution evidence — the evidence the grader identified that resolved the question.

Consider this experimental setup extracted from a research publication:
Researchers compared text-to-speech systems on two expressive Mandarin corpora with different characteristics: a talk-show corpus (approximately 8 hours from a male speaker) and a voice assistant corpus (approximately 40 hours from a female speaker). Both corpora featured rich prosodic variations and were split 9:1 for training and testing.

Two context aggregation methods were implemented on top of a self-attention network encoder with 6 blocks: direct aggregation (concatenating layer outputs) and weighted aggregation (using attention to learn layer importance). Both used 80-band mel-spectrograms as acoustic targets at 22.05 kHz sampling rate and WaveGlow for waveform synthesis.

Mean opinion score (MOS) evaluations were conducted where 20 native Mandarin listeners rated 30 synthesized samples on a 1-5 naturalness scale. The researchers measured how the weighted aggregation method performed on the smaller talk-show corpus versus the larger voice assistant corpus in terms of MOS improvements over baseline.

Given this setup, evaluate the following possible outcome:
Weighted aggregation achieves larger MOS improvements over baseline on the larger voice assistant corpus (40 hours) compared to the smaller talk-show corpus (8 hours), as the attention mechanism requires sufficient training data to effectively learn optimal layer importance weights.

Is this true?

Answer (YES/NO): NO